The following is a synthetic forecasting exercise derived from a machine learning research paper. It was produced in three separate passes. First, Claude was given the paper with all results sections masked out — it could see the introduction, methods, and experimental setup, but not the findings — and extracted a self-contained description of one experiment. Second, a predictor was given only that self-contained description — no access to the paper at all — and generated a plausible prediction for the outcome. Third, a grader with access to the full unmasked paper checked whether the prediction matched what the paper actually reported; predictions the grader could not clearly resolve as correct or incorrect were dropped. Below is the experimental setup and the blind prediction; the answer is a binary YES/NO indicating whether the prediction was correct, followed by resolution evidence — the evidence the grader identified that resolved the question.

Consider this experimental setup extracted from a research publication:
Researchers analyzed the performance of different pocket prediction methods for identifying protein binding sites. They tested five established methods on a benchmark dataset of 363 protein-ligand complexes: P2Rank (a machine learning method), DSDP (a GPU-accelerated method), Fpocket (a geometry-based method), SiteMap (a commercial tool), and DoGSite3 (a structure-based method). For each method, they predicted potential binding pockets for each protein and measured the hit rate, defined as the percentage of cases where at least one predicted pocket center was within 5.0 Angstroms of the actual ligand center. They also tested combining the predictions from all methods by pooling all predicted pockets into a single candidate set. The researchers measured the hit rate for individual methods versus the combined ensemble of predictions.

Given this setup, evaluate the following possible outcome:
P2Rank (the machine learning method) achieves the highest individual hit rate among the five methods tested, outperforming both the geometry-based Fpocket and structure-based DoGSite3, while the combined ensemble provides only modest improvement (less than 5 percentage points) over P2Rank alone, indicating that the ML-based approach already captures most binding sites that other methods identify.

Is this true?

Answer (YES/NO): NO